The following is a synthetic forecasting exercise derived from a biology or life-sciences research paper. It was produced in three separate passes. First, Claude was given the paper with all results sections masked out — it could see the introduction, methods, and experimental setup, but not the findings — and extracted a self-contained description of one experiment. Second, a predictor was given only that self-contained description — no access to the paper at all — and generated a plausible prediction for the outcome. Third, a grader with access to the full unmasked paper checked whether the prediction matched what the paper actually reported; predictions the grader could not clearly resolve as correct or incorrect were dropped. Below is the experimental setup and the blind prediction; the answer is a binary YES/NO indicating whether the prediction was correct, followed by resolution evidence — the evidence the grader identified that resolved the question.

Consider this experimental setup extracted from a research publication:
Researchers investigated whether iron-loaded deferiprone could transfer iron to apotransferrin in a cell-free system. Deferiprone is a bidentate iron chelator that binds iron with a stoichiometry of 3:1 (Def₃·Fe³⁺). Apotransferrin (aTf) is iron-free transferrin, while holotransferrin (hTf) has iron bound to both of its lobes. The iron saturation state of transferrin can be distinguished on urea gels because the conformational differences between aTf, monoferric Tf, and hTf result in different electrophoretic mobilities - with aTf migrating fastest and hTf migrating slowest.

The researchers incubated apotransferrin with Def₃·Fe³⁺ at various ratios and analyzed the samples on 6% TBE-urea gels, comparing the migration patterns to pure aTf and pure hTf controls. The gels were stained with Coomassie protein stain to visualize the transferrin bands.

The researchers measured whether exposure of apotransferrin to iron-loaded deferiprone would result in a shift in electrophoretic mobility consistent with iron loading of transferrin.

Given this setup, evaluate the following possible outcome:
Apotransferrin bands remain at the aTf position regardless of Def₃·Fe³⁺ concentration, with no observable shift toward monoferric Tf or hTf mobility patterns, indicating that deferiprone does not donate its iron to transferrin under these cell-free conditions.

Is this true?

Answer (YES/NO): NO